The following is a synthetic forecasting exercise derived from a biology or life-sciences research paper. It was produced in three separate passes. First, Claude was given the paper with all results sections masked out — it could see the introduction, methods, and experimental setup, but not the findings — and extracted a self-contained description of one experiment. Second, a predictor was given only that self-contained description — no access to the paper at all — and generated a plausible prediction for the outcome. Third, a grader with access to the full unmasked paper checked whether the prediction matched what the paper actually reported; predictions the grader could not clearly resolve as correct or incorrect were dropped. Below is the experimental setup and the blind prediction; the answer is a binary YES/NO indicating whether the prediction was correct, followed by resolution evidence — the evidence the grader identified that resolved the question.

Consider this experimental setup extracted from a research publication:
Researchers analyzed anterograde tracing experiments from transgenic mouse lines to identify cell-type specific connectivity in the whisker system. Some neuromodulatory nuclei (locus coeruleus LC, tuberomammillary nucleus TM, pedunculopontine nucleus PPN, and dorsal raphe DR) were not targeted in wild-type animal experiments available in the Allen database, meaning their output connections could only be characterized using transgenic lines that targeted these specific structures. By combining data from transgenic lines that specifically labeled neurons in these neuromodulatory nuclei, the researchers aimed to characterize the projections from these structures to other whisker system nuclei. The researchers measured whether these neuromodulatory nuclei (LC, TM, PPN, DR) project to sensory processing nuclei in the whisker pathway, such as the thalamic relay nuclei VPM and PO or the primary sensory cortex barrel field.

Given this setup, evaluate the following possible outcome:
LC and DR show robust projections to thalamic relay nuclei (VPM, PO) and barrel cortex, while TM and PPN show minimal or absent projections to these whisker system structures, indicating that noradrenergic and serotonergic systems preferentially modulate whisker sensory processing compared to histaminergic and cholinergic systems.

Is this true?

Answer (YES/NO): NO